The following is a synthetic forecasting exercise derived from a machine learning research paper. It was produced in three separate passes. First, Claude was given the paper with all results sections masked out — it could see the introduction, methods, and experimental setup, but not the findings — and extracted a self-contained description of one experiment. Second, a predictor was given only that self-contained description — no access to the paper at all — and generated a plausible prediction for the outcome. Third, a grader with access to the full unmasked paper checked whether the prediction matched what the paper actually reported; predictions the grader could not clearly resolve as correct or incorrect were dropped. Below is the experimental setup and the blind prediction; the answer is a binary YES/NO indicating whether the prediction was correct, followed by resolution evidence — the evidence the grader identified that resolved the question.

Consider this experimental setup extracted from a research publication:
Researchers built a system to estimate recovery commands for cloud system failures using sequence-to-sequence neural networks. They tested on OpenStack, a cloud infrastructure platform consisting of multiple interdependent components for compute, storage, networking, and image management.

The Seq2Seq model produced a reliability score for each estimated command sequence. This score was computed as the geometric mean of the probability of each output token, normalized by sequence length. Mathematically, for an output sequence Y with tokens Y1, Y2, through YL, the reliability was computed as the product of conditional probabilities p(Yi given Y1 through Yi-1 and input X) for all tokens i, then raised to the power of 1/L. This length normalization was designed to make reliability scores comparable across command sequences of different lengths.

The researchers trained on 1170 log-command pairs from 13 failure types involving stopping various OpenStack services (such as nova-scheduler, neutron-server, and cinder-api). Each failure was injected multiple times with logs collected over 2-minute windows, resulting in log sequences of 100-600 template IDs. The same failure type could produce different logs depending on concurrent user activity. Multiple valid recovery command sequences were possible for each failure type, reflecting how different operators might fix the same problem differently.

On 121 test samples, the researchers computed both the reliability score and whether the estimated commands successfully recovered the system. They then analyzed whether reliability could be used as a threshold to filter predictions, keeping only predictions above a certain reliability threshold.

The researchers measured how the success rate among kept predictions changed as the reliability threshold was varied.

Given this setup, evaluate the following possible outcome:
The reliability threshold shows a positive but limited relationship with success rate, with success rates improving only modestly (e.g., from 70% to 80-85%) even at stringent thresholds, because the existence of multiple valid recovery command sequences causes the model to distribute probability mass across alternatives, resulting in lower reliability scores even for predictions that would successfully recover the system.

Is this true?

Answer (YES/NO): NO